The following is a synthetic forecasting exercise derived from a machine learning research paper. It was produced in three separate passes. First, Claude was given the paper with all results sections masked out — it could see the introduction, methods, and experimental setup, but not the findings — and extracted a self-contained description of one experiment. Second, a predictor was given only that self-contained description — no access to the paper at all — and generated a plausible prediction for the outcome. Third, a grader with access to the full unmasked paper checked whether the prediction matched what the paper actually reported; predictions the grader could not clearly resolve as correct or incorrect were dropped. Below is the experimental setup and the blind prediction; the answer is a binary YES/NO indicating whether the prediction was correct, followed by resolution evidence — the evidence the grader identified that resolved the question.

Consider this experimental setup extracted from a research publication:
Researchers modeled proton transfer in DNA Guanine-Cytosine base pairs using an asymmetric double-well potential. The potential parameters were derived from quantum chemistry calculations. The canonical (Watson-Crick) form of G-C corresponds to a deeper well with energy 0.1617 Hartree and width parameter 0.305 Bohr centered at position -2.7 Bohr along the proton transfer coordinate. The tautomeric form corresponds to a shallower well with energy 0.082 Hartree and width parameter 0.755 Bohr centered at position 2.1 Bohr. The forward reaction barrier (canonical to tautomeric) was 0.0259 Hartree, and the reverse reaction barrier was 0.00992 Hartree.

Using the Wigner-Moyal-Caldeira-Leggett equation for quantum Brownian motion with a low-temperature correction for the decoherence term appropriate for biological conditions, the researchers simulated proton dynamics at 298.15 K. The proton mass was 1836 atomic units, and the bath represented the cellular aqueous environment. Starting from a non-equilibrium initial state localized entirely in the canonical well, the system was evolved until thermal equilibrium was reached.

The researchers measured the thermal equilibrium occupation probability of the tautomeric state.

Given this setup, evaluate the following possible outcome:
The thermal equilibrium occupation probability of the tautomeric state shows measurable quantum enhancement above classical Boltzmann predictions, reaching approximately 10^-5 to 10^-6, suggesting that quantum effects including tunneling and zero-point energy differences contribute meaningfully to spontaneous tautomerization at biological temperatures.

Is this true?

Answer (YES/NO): NO